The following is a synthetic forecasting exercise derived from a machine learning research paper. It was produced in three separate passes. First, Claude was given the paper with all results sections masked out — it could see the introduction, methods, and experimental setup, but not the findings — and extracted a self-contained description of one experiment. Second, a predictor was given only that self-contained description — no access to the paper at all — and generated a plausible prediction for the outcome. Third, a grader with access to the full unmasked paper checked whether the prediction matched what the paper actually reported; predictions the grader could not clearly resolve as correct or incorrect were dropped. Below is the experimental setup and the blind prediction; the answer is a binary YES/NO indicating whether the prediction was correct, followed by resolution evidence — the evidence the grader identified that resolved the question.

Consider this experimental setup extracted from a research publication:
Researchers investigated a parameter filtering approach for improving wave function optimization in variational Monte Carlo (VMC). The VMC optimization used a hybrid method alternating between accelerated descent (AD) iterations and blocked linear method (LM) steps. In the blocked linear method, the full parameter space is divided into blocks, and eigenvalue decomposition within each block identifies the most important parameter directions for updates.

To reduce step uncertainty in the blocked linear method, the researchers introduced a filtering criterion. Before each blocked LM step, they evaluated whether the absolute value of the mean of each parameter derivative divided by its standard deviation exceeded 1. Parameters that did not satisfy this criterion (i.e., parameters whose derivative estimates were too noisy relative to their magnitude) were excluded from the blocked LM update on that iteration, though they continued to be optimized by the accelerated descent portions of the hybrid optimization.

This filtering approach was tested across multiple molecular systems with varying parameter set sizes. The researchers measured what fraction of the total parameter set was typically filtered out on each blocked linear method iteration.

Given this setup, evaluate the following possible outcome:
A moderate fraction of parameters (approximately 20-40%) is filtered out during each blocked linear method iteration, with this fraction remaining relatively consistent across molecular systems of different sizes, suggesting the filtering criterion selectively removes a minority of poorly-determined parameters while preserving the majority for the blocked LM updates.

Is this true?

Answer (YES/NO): YES